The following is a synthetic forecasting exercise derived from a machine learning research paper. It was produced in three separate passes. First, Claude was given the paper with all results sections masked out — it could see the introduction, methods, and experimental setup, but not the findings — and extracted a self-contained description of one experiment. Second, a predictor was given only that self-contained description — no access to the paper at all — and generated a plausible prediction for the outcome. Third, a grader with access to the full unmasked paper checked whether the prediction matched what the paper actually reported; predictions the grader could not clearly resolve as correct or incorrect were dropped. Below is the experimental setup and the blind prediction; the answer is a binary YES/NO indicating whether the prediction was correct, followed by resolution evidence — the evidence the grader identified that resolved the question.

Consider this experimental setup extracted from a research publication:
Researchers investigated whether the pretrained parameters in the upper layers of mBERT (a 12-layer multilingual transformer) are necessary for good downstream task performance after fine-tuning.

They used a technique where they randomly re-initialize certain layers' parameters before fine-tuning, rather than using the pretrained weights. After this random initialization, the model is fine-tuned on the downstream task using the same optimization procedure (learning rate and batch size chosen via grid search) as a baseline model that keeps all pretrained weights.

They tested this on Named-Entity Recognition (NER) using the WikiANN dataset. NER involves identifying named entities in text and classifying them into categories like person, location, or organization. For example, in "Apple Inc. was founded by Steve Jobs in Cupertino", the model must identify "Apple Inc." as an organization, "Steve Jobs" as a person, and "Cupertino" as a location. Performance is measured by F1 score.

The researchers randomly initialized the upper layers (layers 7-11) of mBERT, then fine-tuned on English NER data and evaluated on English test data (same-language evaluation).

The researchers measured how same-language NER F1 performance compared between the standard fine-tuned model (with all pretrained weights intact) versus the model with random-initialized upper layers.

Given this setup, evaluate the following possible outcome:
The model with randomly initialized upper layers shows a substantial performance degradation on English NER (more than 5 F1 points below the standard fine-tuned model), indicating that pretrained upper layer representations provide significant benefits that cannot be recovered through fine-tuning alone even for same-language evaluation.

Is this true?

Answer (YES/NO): NO